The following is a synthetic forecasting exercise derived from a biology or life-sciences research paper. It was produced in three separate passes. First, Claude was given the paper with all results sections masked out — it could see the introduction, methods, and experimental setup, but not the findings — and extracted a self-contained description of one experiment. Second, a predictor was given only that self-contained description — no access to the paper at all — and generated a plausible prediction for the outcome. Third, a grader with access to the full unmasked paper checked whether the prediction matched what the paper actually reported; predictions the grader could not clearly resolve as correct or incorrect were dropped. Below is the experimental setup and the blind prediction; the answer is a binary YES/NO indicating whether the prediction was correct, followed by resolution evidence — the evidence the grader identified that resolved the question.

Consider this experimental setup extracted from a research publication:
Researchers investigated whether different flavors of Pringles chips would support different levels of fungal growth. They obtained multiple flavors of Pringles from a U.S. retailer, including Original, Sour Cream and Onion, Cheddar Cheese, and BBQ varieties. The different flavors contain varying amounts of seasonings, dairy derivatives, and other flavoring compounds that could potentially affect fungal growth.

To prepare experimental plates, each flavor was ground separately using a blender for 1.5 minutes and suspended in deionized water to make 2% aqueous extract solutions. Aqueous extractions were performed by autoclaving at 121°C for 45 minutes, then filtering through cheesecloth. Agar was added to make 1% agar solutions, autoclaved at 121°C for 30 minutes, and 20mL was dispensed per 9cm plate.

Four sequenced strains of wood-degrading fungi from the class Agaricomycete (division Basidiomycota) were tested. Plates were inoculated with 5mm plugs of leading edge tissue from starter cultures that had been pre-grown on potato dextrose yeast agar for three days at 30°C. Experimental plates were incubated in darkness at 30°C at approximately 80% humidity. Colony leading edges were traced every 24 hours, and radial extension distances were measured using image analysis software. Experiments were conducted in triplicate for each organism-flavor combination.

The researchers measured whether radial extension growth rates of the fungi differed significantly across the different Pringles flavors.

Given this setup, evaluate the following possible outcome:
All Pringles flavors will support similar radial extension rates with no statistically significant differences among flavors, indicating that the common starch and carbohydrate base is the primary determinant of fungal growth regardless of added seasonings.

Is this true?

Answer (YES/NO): YES